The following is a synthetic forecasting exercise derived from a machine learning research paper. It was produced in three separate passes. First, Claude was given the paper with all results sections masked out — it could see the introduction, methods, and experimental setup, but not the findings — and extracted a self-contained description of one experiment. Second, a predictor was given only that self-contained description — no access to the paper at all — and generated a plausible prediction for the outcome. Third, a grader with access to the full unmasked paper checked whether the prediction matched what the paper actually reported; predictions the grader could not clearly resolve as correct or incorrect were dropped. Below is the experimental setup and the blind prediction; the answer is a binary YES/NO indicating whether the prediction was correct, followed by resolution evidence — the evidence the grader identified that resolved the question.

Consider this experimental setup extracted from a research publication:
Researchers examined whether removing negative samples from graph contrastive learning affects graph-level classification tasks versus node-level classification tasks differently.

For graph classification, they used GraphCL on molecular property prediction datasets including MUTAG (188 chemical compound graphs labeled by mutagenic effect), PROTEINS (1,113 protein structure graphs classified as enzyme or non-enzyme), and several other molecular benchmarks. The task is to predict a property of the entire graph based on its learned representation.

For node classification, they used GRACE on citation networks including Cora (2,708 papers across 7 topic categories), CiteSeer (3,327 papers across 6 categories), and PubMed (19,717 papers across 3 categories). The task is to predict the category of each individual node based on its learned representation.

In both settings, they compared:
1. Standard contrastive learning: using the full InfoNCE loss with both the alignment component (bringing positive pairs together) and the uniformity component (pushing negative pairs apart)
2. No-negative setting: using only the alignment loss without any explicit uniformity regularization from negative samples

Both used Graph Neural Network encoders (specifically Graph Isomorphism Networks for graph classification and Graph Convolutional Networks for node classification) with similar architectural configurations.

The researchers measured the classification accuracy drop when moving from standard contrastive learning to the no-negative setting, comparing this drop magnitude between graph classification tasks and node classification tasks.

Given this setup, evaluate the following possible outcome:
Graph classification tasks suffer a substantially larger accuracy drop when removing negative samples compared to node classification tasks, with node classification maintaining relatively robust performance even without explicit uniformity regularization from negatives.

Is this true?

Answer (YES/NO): NO